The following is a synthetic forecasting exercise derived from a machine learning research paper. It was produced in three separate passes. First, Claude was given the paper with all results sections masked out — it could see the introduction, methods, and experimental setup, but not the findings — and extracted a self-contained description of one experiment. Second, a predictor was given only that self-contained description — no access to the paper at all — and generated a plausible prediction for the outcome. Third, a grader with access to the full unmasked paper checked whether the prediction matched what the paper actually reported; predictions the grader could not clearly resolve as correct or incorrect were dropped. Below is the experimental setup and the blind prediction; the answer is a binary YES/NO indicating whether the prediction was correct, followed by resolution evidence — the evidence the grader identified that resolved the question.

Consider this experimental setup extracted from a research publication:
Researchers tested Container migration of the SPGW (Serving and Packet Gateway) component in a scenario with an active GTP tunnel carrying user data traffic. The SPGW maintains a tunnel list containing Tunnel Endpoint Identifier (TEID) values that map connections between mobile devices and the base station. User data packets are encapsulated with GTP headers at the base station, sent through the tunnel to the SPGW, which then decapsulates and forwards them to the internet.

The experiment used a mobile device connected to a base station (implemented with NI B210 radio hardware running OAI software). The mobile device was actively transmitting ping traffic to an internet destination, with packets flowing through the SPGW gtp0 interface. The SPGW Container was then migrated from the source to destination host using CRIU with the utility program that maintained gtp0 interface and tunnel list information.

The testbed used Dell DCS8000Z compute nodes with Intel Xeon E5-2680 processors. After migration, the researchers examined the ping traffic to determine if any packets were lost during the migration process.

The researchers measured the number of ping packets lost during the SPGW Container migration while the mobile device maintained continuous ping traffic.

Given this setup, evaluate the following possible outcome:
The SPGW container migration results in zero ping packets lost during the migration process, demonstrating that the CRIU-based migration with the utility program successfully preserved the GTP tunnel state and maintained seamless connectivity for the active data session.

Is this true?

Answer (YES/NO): NO